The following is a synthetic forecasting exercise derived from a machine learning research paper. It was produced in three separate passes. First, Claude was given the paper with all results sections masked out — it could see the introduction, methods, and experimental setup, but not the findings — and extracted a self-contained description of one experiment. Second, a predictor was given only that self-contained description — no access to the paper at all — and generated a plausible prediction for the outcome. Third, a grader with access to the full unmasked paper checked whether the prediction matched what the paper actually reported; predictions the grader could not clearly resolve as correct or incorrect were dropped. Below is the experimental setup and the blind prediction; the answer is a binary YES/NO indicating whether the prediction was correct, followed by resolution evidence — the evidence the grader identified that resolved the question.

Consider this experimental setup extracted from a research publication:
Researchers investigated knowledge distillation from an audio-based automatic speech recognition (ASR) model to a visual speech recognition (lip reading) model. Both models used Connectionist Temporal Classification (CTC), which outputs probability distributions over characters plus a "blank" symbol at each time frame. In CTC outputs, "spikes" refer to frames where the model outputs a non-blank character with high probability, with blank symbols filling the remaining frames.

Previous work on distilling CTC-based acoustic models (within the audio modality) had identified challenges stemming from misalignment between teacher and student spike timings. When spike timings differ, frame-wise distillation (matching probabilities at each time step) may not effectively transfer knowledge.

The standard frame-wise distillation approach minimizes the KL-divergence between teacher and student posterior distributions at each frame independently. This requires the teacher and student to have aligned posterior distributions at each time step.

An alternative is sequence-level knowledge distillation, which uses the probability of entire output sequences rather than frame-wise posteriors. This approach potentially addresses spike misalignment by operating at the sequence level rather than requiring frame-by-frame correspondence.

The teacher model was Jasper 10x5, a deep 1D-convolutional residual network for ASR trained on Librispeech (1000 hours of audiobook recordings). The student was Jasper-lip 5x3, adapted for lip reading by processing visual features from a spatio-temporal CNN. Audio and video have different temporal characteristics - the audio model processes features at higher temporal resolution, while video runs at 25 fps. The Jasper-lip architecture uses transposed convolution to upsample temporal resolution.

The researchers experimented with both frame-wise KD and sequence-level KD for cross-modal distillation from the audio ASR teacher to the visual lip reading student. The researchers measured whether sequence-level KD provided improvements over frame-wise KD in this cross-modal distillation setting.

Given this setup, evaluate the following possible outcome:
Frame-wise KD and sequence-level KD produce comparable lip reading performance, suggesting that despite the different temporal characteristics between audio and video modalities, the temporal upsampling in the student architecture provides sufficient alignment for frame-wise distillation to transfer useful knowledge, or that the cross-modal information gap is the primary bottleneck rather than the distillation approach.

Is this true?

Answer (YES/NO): YES